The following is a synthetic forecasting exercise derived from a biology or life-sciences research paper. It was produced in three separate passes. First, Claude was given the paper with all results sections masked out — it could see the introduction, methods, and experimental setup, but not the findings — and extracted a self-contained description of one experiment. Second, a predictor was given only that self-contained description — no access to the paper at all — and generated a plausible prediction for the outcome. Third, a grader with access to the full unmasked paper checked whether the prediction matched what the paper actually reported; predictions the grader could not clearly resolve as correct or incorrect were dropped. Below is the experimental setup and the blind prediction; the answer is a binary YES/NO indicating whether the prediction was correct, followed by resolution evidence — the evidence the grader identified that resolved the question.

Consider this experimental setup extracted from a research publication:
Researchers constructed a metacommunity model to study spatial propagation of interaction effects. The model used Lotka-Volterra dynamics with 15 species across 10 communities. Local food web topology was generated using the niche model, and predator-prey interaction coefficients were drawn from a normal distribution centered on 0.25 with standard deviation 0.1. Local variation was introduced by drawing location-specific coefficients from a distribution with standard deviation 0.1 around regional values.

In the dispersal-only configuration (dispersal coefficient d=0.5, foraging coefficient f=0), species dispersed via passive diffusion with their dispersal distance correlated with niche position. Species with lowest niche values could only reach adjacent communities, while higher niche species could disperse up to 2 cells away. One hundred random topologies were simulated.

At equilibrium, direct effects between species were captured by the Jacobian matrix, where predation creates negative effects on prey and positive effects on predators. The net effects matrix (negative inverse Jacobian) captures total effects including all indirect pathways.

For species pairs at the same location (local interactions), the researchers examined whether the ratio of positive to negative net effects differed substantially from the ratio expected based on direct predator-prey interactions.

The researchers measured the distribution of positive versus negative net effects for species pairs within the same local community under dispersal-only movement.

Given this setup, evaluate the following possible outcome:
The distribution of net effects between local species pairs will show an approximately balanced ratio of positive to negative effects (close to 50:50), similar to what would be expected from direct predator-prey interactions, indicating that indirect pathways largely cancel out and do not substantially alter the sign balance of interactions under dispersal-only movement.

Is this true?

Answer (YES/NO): YES